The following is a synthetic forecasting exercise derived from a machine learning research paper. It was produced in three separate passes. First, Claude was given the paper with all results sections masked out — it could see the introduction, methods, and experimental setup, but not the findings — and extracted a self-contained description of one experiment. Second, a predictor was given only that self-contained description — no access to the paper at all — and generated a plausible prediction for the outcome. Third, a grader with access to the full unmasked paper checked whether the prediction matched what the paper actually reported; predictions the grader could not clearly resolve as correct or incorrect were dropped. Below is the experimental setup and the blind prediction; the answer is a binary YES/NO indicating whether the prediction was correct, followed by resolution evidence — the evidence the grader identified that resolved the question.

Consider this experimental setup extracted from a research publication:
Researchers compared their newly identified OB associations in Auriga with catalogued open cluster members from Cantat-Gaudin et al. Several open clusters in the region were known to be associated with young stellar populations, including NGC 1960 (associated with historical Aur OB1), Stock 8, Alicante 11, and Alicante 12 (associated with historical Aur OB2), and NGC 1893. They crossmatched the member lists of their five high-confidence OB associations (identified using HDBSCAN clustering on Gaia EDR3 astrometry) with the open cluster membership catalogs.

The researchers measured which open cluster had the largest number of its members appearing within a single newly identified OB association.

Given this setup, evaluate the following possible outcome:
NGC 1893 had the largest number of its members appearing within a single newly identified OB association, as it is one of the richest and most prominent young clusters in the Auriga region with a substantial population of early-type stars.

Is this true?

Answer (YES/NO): NO